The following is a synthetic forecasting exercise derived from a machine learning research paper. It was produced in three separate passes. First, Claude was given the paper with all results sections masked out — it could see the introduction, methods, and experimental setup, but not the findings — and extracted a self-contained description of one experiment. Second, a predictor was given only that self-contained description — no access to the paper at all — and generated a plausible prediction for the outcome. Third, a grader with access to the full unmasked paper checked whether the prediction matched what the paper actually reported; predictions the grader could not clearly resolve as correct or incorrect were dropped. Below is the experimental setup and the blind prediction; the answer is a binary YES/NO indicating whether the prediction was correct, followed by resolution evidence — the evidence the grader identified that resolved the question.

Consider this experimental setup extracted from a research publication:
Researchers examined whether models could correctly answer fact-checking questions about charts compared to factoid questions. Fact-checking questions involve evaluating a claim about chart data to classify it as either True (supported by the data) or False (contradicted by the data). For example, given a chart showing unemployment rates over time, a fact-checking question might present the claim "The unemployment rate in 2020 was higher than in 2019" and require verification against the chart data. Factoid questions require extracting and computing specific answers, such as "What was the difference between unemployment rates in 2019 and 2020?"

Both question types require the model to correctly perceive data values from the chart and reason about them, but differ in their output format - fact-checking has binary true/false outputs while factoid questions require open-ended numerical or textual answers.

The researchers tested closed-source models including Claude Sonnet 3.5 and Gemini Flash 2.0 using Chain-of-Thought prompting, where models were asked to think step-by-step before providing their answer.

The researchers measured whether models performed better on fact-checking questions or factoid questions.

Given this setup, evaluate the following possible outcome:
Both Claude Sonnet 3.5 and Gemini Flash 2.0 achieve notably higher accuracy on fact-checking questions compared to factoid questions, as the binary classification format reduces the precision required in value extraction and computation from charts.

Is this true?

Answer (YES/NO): YES